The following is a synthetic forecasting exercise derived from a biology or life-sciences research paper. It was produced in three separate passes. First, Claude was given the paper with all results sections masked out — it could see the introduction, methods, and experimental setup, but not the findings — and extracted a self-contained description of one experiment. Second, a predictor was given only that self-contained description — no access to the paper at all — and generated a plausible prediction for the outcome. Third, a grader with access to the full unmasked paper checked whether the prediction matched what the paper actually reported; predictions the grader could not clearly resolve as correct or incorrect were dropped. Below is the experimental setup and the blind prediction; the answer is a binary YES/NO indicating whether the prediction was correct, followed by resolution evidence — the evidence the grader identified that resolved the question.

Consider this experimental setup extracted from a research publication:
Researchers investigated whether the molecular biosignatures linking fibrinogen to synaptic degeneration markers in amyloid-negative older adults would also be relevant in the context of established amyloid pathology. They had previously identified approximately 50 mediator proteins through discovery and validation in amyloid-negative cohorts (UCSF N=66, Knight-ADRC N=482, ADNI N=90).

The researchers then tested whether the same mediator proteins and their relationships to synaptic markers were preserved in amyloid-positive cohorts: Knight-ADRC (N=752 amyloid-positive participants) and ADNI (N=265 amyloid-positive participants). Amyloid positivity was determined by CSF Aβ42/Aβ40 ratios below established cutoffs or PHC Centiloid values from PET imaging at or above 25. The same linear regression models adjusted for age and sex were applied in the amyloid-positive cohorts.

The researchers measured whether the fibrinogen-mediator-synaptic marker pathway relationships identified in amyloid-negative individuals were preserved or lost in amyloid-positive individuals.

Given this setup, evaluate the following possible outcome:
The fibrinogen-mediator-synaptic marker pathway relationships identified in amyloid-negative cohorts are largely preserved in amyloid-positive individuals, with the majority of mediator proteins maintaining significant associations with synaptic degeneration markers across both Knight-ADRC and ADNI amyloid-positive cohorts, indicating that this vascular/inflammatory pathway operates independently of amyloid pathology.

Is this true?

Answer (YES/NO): YES